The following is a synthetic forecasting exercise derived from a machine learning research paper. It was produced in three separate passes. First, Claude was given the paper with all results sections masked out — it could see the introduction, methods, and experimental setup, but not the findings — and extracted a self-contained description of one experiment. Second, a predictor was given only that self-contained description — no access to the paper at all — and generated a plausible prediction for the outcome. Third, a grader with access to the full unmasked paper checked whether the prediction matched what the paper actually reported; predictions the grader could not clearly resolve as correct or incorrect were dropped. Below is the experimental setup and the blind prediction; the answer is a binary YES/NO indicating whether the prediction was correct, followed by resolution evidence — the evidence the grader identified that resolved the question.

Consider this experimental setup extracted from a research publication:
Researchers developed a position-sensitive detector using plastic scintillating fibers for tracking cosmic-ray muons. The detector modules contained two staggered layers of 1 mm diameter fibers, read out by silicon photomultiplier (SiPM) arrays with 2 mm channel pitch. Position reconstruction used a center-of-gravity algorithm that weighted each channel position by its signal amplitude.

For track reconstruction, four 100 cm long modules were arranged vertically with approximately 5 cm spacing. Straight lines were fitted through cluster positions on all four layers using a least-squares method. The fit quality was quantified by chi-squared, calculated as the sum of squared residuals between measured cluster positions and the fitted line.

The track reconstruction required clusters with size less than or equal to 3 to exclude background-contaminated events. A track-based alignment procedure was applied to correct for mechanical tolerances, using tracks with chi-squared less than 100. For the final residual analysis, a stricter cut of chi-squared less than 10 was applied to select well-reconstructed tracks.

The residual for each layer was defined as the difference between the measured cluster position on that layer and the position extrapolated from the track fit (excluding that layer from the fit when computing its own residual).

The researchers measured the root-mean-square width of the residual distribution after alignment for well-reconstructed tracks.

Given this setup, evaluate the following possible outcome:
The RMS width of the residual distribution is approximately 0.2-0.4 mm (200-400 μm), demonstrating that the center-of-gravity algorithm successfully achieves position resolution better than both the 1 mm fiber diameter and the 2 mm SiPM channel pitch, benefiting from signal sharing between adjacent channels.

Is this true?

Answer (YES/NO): NO